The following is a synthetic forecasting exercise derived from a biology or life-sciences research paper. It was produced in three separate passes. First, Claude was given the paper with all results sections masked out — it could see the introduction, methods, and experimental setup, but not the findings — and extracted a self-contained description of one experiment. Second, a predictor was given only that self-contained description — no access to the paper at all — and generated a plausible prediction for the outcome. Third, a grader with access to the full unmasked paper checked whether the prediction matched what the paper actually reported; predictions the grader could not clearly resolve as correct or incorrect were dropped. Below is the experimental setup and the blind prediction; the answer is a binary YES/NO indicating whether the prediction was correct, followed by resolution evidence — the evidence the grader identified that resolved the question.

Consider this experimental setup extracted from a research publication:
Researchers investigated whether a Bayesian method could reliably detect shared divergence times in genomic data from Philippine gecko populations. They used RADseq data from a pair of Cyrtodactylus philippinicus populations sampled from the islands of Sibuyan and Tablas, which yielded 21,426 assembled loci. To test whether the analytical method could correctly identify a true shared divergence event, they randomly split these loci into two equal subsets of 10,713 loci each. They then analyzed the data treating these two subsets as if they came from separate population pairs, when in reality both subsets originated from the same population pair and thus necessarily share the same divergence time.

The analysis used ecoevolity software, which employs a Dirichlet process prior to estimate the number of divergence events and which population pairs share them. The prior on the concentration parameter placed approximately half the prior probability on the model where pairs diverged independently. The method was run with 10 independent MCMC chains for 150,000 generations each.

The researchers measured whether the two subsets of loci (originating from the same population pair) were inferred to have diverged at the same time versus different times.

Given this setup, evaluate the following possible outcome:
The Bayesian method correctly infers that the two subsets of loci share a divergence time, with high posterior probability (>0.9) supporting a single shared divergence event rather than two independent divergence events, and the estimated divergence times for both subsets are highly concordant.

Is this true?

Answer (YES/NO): NO